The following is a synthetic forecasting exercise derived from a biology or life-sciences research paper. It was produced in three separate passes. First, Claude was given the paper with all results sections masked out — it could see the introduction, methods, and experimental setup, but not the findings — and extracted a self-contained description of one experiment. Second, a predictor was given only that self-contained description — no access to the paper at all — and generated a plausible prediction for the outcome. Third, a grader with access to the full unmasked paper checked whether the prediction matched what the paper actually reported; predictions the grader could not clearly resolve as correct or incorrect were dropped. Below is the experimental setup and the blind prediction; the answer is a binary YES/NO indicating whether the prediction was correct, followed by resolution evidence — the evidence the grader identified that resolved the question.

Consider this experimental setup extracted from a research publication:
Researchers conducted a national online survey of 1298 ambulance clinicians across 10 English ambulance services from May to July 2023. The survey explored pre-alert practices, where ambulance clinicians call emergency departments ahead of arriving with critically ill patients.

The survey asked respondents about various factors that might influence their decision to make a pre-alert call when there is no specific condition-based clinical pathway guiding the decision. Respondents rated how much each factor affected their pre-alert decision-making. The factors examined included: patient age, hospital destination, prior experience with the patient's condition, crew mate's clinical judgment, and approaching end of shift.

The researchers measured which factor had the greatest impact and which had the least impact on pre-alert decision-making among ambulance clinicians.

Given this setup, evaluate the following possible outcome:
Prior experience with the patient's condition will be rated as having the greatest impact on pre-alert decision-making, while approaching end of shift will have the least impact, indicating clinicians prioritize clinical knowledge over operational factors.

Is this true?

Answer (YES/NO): NO